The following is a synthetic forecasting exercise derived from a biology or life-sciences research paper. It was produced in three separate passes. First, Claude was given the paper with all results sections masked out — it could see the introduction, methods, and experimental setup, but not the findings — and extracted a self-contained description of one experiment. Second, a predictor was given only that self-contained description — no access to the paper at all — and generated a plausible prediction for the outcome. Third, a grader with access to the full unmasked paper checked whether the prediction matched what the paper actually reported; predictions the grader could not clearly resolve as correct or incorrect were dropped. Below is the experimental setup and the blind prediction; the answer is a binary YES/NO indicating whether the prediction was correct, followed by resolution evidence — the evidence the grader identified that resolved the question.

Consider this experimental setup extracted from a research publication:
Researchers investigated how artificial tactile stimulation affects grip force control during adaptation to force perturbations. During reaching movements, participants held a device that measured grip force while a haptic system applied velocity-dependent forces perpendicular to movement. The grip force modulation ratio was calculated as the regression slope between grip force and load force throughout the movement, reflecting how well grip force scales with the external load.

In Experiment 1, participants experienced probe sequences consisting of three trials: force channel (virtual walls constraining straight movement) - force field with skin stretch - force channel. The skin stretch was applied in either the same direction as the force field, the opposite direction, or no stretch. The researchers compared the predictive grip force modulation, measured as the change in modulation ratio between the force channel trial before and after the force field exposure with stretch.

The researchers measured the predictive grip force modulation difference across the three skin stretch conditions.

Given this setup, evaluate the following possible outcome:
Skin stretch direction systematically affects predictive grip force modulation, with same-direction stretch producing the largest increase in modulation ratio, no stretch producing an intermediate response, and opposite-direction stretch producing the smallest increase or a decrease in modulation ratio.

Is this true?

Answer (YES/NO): NO